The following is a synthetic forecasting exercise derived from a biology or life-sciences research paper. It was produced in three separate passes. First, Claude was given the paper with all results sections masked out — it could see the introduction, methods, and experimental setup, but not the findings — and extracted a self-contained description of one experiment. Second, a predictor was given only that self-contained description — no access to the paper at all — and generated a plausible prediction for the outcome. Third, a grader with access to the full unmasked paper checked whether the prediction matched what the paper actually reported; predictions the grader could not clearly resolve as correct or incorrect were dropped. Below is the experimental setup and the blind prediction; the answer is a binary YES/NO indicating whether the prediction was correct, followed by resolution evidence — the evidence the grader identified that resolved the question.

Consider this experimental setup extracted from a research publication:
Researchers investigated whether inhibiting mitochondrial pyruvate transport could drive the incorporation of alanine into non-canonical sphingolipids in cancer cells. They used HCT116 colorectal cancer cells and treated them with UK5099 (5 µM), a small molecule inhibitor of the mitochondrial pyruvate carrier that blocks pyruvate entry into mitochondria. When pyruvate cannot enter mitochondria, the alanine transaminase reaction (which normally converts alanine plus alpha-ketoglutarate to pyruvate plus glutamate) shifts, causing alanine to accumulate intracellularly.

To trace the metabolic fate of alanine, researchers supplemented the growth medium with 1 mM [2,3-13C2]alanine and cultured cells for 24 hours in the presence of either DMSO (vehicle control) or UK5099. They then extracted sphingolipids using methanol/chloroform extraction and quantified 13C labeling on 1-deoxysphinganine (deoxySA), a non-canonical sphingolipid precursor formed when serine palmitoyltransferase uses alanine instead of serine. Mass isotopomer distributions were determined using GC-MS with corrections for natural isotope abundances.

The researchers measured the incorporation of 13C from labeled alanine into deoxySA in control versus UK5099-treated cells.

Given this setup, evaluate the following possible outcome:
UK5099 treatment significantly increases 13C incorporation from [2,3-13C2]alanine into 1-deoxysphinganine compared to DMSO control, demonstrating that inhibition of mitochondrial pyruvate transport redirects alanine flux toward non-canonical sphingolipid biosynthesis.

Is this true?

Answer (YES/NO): NO